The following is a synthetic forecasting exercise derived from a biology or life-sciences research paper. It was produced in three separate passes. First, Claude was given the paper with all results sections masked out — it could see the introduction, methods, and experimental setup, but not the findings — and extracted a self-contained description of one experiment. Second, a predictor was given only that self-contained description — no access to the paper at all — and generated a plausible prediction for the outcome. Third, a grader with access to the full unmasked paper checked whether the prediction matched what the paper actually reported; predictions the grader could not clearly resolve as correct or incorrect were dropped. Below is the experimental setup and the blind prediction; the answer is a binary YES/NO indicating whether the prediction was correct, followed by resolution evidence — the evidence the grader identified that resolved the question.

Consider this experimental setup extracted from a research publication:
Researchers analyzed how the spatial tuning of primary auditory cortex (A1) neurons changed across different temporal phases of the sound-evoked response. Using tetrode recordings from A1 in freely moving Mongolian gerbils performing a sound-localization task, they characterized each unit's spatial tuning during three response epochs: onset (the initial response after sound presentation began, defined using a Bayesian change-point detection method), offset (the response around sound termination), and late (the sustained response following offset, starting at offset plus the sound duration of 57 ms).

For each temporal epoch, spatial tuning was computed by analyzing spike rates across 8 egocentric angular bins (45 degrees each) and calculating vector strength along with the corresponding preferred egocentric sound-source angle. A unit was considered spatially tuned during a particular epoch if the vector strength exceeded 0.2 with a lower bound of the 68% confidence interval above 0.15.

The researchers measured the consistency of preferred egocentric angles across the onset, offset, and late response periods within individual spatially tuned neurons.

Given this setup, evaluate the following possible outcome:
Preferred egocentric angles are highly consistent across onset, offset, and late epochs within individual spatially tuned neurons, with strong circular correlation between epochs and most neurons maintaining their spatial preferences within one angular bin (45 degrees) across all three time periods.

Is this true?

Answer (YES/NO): NO